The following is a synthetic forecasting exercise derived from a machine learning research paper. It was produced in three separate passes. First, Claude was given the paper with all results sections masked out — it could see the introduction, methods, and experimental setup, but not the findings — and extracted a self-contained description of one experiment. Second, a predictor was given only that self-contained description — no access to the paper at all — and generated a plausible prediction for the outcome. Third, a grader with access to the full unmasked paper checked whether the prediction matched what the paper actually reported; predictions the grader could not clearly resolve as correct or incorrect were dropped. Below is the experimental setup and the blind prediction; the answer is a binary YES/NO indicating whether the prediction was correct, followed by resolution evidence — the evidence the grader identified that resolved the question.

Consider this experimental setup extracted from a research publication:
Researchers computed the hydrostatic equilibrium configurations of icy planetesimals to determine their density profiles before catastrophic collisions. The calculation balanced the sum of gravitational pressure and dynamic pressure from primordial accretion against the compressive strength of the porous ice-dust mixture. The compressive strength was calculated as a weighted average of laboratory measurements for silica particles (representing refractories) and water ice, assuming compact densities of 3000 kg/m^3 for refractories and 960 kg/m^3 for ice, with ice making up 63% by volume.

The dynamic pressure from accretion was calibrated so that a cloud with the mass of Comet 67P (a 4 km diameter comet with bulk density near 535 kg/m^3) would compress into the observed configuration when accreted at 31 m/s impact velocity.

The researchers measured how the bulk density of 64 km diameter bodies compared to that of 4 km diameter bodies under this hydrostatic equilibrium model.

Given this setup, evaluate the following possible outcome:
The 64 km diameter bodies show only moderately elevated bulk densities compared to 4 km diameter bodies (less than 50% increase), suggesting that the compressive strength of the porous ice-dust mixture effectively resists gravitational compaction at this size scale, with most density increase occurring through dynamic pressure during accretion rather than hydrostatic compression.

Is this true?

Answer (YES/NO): NO